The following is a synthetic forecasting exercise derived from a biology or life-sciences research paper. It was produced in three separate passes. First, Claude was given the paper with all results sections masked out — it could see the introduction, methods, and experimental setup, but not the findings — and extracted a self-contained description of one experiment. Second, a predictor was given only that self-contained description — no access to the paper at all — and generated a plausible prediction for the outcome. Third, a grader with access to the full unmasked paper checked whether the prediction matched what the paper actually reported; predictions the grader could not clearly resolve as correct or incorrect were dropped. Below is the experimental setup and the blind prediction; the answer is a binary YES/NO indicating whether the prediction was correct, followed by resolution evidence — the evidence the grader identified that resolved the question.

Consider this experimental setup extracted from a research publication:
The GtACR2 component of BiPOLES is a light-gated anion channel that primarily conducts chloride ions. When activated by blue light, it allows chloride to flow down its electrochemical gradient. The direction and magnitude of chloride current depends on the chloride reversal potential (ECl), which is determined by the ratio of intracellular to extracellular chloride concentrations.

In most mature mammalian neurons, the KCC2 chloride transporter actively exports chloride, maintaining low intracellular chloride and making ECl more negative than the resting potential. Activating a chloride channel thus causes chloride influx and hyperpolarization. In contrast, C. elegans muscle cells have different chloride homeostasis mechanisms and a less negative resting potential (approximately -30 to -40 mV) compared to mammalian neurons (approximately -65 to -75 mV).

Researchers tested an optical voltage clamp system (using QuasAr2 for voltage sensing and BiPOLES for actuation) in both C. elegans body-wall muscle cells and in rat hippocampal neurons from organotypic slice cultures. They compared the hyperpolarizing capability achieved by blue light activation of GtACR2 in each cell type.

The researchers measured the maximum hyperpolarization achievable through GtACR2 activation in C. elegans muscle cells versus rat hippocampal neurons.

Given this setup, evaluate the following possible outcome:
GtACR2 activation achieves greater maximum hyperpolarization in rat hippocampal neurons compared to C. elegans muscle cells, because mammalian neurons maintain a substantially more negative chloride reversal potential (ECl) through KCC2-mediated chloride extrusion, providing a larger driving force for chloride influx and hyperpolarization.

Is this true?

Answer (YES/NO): NO